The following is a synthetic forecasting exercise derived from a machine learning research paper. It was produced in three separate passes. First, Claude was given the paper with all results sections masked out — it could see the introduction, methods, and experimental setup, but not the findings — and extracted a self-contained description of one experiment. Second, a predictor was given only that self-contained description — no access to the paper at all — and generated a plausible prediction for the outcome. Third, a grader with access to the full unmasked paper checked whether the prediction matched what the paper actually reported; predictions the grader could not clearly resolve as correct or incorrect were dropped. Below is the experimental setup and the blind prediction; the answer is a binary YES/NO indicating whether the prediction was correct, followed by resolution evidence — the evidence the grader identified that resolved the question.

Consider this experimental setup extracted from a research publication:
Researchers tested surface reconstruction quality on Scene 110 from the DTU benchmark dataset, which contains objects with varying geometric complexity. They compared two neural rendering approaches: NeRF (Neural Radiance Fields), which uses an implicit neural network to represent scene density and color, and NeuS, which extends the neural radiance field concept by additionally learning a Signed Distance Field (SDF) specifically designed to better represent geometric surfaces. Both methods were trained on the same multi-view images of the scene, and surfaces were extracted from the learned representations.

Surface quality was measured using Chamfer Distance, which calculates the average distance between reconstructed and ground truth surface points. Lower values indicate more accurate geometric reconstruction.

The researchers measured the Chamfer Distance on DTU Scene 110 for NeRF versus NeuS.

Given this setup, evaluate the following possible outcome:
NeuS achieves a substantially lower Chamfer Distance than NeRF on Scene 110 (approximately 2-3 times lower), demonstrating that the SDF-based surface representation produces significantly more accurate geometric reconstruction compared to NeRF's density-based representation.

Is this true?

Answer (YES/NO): NO